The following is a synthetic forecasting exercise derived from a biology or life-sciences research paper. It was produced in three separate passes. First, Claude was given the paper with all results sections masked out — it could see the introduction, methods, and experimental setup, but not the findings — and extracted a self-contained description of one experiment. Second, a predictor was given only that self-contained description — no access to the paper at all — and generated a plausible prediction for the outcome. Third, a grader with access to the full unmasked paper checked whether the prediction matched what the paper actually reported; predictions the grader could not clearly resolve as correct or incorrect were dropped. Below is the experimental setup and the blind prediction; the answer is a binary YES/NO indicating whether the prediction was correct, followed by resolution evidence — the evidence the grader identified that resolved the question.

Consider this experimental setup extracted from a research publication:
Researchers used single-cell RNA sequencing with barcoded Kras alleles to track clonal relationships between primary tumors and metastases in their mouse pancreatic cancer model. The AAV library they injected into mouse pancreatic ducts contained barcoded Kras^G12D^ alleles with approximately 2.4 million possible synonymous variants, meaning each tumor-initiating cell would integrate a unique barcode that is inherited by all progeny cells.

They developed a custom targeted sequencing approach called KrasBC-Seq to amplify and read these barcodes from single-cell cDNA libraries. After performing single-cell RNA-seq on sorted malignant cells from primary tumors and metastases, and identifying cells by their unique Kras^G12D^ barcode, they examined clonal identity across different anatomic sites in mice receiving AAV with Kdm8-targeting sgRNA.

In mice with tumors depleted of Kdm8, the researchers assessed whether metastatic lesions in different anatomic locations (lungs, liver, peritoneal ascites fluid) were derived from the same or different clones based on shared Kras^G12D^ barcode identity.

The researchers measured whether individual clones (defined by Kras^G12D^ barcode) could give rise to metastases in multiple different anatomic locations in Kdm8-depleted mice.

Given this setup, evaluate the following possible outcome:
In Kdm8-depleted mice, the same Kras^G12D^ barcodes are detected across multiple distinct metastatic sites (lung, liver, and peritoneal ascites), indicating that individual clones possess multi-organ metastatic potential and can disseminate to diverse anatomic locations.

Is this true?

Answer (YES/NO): YES